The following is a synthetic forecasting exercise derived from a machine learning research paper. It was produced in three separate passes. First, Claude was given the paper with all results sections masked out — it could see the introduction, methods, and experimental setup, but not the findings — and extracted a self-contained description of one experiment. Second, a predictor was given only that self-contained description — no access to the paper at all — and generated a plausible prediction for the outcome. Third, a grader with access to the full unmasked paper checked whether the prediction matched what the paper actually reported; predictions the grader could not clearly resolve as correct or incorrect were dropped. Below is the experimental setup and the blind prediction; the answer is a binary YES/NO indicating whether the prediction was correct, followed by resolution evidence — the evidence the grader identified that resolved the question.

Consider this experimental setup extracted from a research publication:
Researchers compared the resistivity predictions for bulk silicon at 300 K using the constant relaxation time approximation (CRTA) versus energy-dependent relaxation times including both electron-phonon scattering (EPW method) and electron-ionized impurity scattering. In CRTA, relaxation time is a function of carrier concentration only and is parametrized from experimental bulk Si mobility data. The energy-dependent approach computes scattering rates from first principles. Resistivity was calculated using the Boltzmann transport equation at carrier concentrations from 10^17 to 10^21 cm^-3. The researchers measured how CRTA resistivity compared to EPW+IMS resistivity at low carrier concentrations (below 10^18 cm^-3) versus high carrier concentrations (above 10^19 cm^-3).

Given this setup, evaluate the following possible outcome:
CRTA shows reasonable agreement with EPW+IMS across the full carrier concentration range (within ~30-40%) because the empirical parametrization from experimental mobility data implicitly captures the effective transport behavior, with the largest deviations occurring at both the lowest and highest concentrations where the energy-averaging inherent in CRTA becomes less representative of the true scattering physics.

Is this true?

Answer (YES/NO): NO